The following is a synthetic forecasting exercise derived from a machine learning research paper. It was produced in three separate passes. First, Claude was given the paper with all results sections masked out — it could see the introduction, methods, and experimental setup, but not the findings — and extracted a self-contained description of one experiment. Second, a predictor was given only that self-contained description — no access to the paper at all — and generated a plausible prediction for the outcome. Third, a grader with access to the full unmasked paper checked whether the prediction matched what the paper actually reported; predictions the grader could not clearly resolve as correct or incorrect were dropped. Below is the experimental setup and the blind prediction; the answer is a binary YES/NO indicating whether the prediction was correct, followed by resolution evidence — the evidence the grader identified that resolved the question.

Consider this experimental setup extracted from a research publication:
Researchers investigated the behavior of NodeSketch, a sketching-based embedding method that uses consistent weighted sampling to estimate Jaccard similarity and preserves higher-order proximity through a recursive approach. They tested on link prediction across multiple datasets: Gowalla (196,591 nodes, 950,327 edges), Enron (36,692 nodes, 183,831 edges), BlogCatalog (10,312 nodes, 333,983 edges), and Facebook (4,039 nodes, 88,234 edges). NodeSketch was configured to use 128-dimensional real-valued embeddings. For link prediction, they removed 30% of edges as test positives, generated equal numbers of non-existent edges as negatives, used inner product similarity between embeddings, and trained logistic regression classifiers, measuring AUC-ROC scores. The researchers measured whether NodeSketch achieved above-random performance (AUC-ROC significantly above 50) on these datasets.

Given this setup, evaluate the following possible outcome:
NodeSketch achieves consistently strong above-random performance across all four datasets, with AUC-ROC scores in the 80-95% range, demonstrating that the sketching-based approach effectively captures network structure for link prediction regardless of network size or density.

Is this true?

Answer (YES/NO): NO